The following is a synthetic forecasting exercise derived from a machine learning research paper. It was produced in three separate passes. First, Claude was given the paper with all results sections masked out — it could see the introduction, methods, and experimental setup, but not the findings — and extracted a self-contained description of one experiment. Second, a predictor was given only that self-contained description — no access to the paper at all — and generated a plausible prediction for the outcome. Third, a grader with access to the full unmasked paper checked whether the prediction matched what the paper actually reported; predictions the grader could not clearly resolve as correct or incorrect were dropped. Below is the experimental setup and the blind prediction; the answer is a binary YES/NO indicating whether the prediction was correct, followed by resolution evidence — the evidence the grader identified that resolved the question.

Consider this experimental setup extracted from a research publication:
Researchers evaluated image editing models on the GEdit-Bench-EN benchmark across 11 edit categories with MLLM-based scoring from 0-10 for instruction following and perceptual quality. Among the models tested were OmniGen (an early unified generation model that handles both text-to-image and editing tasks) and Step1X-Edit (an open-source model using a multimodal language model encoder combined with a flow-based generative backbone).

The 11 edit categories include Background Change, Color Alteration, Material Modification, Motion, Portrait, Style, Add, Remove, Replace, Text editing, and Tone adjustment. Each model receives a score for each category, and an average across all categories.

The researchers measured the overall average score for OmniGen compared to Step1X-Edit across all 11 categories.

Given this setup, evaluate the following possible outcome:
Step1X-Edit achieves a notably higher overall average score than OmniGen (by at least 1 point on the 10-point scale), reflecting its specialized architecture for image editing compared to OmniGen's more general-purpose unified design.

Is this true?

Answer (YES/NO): YES